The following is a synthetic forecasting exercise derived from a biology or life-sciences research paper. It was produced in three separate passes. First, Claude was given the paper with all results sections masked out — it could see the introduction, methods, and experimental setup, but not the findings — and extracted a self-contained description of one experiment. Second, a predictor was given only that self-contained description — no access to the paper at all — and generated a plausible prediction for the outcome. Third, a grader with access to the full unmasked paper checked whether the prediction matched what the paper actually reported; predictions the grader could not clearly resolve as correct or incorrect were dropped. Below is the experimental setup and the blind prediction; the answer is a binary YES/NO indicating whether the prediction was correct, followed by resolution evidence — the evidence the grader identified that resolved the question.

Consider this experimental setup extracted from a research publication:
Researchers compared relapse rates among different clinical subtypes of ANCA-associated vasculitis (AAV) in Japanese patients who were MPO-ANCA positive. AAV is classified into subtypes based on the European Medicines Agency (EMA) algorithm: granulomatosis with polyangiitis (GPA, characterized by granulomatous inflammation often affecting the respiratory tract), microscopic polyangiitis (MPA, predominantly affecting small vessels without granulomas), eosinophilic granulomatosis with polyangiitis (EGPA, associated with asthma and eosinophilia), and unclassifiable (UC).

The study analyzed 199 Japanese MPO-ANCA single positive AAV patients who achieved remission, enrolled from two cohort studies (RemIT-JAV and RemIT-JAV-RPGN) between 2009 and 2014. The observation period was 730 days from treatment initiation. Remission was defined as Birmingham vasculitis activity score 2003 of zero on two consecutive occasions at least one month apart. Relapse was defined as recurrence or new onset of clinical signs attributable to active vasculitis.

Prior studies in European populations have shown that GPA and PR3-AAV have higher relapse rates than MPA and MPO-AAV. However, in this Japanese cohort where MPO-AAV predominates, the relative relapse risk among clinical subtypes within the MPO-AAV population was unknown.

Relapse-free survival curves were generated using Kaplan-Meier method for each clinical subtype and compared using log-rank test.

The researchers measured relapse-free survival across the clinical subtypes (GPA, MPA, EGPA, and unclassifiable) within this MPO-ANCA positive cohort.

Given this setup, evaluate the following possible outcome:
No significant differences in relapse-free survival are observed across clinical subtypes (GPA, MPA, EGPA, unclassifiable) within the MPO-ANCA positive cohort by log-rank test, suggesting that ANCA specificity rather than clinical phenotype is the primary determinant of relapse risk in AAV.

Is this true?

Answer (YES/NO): YES